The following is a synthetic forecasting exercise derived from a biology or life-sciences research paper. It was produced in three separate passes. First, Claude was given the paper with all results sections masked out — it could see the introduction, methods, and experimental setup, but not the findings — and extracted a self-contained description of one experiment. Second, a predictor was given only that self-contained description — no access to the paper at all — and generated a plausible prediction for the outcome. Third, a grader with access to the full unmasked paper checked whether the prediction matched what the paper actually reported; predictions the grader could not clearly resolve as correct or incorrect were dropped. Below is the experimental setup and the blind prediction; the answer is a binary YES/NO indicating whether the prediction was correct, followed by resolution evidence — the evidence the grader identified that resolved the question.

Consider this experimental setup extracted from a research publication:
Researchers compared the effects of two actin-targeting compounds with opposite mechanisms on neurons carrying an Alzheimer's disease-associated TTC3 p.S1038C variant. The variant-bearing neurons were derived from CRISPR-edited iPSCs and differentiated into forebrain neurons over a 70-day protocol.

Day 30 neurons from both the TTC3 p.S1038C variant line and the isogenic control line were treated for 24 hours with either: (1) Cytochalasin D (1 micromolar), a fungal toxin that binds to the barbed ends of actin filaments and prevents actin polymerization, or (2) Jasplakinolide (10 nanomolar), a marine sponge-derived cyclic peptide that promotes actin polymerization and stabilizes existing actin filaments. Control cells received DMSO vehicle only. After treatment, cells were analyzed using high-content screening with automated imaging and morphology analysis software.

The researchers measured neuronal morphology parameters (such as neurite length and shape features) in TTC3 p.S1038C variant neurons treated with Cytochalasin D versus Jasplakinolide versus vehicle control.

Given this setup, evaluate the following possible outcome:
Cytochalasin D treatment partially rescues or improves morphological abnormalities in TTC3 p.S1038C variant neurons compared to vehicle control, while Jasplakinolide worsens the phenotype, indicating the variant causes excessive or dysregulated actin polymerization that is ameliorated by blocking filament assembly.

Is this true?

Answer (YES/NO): NO